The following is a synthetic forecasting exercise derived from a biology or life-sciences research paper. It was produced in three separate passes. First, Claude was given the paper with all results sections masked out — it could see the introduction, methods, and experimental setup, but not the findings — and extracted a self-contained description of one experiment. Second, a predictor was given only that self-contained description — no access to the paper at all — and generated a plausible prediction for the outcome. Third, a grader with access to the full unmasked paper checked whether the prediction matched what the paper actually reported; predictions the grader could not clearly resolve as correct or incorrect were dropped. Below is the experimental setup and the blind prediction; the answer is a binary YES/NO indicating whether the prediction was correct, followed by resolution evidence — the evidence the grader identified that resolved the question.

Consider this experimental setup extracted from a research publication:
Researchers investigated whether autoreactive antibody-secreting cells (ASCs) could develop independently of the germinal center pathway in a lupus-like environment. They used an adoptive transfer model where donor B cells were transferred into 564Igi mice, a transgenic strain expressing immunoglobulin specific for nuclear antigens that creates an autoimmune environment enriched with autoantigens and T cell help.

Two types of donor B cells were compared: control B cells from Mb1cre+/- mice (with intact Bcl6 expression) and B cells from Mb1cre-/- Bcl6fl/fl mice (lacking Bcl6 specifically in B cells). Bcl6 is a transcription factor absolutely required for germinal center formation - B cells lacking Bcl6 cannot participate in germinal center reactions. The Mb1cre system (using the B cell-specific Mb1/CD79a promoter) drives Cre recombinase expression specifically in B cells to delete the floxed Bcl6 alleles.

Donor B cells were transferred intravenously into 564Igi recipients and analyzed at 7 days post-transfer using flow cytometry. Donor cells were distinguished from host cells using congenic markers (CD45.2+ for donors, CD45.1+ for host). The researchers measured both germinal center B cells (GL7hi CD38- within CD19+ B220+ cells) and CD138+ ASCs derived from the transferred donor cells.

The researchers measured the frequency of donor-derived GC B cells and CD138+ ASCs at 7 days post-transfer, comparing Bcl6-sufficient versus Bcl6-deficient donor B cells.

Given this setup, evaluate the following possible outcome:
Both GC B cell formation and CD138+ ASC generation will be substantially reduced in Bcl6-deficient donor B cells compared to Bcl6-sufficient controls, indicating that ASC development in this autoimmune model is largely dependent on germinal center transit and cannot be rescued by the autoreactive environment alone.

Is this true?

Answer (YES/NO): NO